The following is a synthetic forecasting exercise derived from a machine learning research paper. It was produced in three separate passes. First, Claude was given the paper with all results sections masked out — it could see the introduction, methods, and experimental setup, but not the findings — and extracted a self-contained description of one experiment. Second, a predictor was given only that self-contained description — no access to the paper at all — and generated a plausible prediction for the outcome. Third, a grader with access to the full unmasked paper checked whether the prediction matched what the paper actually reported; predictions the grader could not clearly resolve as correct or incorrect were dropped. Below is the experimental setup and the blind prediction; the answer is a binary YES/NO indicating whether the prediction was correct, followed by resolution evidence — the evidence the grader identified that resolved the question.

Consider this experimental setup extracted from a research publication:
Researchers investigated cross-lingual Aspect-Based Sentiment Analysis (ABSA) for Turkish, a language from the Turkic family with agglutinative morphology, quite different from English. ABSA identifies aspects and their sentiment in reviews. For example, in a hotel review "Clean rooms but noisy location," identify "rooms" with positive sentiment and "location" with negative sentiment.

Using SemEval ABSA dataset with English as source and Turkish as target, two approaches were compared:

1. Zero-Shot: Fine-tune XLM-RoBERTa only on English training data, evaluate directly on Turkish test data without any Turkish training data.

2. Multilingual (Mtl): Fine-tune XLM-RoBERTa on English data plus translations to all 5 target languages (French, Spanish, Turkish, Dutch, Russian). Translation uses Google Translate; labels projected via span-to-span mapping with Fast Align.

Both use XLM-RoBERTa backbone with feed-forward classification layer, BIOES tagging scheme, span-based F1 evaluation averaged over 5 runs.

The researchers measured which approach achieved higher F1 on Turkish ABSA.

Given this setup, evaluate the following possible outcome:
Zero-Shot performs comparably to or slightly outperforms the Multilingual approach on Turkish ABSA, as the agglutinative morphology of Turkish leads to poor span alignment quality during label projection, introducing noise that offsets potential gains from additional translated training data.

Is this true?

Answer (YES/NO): YES